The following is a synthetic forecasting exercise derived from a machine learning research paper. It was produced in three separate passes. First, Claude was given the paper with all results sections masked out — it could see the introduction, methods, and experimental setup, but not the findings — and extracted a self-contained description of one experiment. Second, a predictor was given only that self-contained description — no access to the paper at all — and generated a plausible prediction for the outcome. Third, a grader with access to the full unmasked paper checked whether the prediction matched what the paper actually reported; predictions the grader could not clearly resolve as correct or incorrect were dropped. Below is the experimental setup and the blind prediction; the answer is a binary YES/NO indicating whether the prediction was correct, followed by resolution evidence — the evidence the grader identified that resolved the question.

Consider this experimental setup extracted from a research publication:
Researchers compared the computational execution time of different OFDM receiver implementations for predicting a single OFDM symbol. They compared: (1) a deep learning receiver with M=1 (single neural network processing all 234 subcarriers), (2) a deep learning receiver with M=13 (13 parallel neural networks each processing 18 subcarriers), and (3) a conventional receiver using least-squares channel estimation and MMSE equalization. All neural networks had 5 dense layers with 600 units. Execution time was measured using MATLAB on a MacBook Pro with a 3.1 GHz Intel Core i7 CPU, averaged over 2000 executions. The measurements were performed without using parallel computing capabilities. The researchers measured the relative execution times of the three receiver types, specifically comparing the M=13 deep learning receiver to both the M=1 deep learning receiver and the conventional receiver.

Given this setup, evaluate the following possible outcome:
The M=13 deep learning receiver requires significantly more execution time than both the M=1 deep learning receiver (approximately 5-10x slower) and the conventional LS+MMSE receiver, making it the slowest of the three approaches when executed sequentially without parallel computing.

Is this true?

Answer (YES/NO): NO